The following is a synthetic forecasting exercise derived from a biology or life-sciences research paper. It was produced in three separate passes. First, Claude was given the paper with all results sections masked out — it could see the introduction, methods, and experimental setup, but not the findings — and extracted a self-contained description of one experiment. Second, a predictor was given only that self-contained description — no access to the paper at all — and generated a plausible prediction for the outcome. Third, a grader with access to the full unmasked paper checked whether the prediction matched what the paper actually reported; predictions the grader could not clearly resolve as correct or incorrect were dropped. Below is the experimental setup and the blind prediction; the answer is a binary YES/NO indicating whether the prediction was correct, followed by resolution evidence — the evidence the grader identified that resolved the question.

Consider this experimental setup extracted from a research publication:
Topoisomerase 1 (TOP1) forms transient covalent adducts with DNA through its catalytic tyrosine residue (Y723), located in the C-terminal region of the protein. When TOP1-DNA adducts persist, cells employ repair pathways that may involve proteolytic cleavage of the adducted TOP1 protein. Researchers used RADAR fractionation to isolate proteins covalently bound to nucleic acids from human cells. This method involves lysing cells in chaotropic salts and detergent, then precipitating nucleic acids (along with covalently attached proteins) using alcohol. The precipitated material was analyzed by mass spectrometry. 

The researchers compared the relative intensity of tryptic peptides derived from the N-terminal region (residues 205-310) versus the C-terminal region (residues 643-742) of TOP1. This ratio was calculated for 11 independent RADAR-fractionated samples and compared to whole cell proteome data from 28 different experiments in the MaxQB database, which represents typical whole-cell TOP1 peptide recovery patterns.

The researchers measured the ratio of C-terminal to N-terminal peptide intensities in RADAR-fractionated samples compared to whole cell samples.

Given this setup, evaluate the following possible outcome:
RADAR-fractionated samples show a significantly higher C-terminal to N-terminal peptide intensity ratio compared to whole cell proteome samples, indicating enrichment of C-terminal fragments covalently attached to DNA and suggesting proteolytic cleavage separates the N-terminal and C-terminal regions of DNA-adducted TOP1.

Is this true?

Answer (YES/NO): YES